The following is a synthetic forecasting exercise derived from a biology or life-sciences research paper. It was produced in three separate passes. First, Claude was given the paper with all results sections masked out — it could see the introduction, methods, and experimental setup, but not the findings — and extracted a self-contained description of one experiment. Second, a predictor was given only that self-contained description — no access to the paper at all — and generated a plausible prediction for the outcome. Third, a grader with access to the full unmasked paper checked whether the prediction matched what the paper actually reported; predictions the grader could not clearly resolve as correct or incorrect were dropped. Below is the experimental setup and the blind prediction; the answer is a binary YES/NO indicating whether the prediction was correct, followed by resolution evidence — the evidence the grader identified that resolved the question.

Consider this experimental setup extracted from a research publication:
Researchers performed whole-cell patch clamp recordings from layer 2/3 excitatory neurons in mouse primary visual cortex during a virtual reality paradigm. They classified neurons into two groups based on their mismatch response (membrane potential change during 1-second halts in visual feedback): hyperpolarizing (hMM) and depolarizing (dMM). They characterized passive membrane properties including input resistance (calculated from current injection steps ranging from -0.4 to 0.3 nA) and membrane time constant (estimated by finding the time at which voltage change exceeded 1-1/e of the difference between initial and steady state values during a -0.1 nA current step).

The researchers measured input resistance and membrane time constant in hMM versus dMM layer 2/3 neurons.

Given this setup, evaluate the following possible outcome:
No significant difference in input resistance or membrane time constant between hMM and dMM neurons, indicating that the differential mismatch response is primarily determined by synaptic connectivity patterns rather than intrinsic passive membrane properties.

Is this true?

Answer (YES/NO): YES